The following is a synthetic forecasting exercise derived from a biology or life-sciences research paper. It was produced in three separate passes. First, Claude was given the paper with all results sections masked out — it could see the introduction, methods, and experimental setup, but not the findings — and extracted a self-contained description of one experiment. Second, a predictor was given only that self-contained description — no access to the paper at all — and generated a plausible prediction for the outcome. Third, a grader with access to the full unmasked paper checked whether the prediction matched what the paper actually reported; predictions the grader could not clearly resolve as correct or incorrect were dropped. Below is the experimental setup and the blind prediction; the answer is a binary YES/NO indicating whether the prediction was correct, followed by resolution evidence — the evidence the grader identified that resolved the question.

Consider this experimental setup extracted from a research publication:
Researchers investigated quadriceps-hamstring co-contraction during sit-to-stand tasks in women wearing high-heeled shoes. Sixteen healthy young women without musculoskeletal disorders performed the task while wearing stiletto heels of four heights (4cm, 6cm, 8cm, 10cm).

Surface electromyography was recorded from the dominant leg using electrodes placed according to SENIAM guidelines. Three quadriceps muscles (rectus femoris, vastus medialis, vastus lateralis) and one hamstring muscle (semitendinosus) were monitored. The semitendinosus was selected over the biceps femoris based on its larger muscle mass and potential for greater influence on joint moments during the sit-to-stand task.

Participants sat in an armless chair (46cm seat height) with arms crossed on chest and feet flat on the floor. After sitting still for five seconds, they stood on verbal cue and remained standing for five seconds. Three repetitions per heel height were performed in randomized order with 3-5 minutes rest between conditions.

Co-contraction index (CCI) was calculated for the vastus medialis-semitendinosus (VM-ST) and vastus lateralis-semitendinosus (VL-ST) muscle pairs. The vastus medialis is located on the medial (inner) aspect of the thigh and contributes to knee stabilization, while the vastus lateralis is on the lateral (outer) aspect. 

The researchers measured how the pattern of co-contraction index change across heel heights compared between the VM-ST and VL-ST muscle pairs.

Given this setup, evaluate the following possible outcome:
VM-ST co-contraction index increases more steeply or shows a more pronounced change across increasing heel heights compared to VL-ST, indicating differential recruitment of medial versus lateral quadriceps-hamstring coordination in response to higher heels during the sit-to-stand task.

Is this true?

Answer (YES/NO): NO